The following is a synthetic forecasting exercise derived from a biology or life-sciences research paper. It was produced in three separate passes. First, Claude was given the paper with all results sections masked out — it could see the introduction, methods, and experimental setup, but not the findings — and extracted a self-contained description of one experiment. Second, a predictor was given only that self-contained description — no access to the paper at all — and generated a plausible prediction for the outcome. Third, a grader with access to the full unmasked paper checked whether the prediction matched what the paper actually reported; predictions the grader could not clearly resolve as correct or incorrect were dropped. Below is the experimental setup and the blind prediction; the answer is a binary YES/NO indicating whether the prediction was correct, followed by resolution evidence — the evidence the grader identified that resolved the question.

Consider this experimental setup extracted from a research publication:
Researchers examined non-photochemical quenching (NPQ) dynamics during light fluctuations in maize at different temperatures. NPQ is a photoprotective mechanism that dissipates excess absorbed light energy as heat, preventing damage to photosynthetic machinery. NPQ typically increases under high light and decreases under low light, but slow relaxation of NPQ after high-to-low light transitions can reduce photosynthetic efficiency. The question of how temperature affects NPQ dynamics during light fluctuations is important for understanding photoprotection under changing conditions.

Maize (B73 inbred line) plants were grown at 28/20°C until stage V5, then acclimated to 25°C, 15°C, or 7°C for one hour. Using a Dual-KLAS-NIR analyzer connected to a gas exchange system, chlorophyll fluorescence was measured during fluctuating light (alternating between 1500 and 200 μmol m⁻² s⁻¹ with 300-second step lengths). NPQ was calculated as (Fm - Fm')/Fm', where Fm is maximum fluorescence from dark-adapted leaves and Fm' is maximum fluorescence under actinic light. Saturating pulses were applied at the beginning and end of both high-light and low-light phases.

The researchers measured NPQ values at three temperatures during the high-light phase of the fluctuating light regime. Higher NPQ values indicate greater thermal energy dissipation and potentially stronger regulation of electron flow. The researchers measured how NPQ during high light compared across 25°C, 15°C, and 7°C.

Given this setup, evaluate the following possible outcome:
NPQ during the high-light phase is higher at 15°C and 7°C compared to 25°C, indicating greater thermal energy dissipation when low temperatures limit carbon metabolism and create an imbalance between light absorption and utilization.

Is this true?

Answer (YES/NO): NO